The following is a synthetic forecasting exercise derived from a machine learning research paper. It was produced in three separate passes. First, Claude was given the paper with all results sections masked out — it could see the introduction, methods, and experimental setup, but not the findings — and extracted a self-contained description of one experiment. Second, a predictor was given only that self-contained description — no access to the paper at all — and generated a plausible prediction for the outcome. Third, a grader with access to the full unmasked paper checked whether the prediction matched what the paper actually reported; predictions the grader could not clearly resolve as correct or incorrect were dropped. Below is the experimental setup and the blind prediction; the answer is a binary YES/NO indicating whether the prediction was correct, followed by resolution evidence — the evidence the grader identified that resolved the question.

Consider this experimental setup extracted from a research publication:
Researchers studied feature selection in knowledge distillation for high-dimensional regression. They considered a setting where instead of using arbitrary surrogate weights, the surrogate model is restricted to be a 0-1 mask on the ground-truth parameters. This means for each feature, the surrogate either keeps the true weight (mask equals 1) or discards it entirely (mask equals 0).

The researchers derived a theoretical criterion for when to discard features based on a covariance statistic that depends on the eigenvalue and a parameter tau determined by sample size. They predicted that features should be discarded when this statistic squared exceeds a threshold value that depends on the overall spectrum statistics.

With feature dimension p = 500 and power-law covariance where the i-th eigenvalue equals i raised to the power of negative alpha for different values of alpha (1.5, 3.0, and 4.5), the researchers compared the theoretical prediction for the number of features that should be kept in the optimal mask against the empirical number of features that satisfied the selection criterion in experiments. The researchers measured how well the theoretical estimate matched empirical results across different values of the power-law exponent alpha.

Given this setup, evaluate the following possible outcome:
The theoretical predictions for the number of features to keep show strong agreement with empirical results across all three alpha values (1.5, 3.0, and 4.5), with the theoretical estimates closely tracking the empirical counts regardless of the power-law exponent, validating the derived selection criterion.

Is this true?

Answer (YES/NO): NO